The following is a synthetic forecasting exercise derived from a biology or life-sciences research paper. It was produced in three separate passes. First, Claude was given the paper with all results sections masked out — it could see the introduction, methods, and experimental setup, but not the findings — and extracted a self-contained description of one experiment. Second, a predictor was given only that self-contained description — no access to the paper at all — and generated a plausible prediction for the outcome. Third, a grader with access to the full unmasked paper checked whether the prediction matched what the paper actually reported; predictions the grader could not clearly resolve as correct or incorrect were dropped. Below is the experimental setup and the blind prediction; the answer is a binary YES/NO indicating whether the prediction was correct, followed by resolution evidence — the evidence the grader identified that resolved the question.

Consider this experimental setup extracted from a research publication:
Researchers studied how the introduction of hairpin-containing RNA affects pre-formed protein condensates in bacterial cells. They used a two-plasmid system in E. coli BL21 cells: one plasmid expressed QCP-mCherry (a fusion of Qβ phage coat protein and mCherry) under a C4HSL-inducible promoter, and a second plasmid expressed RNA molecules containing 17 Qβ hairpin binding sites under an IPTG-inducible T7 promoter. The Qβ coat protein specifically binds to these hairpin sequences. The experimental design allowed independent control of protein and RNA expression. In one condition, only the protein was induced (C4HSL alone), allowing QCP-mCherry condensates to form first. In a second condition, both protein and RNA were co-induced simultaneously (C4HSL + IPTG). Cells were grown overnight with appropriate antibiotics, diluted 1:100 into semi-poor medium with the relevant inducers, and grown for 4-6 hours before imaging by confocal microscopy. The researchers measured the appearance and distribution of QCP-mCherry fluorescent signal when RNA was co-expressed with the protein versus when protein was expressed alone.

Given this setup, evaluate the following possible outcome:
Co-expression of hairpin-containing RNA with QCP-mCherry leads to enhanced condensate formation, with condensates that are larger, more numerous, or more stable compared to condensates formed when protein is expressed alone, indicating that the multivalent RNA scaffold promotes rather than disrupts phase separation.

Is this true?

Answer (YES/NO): NO